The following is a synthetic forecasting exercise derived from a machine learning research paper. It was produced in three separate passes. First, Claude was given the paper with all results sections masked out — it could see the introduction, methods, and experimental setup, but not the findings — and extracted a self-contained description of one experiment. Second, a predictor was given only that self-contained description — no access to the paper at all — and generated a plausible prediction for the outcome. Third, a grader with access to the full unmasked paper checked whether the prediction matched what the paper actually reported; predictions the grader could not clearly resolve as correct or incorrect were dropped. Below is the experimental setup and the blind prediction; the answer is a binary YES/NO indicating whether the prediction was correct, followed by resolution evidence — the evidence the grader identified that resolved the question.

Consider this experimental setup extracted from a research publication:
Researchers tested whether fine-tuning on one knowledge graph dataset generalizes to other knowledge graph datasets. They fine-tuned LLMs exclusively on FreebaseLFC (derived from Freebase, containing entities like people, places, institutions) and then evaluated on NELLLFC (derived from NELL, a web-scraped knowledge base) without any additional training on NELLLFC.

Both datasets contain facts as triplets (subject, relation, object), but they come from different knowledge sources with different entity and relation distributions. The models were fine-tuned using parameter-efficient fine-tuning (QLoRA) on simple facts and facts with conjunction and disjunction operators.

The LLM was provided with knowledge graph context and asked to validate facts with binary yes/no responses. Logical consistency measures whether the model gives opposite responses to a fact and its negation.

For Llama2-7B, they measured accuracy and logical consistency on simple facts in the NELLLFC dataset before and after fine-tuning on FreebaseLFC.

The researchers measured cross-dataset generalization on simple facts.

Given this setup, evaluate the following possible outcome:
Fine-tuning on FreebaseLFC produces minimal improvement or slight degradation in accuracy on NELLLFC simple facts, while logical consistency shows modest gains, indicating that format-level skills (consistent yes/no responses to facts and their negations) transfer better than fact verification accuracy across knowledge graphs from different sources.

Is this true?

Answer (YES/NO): NO